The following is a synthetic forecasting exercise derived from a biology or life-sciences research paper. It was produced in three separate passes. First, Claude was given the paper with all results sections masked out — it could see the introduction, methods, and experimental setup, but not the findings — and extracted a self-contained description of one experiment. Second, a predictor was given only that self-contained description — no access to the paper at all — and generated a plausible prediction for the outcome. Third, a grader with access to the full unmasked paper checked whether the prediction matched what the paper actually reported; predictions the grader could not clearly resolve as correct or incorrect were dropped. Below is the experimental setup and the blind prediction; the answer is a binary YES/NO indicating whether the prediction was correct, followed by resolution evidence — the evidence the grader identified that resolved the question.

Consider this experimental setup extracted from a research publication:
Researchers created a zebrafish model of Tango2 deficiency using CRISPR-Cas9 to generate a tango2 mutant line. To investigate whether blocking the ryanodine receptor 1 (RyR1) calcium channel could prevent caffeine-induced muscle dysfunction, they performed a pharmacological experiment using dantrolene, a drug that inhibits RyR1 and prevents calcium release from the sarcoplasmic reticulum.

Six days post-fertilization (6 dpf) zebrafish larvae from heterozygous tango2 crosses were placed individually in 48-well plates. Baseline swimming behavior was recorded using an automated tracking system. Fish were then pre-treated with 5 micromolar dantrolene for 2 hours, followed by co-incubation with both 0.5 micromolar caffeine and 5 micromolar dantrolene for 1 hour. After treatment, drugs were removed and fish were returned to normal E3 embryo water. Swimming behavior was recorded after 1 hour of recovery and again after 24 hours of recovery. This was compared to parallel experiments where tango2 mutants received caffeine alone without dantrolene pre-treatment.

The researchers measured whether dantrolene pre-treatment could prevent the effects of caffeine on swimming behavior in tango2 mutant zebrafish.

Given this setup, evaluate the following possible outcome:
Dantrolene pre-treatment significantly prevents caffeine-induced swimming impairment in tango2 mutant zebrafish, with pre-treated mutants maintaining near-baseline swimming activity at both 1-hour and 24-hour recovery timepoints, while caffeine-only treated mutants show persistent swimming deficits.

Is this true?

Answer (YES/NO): NO